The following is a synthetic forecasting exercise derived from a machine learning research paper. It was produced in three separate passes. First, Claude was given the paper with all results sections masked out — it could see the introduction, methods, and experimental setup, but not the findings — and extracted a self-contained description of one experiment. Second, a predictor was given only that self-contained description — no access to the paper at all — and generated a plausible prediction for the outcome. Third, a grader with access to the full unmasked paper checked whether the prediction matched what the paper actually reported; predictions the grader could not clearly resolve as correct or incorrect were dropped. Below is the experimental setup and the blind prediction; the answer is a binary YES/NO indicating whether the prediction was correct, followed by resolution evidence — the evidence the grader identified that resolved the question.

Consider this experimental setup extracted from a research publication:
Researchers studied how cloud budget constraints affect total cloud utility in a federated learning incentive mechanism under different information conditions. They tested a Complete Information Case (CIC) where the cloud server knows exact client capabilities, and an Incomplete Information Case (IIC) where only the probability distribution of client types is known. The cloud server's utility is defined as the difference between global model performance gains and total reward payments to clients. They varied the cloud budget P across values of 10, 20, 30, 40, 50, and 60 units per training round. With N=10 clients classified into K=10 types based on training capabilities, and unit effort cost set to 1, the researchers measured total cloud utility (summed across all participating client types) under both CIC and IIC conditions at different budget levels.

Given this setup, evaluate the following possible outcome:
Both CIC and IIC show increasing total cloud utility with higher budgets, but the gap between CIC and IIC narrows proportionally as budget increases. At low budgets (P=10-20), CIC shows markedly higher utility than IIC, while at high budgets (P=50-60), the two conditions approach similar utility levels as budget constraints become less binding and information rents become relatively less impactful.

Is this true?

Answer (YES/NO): NO